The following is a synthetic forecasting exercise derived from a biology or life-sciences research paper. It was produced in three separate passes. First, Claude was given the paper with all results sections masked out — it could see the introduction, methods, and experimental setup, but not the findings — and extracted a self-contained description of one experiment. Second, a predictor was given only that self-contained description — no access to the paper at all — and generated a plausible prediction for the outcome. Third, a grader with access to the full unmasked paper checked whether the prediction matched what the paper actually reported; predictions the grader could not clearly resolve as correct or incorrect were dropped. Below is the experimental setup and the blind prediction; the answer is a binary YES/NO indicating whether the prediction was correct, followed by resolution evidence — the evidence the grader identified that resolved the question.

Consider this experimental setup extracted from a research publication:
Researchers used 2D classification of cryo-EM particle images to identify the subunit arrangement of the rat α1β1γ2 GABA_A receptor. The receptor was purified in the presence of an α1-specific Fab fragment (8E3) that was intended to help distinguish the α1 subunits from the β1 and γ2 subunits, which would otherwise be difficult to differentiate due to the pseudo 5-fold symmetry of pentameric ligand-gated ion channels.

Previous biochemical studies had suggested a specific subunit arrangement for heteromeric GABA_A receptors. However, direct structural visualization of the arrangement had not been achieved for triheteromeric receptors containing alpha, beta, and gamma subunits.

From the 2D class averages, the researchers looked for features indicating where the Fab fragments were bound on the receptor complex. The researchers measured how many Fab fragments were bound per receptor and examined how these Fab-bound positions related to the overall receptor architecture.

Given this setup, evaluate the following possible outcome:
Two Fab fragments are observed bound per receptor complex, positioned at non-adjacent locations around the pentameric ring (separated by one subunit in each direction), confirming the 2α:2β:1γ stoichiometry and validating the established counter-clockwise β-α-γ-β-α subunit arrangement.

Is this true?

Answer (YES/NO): NO